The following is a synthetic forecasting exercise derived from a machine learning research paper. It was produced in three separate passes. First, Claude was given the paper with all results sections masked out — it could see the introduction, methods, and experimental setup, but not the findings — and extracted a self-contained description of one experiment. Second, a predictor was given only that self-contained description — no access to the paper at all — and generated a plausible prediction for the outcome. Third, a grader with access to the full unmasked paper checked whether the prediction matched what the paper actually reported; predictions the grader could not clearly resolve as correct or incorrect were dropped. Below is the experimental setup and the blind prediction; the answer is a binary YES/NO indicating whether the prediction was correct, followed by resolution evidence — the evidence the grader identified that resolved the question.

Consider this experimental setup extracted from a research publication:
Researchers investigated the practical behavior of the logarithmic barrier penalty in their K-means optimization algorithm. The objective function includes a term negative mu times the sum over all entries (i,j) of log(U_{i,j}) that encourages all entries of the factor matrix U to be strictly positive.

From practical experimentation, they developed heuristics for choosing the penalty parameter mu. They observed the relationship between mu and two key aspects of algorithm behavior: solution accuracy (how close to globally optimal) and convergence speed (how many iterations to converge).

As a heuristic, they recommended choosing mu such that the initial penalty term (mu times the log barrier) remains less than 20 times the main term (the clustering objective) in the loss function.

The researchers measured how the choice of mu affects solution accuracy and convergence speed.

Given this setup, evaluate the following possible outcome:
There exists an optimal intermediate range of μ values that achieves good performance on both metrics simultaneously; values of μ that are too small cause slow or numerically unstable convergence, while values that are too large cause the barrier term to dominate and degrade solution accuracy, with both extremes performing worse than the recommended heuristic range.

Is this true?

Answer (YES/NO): NO